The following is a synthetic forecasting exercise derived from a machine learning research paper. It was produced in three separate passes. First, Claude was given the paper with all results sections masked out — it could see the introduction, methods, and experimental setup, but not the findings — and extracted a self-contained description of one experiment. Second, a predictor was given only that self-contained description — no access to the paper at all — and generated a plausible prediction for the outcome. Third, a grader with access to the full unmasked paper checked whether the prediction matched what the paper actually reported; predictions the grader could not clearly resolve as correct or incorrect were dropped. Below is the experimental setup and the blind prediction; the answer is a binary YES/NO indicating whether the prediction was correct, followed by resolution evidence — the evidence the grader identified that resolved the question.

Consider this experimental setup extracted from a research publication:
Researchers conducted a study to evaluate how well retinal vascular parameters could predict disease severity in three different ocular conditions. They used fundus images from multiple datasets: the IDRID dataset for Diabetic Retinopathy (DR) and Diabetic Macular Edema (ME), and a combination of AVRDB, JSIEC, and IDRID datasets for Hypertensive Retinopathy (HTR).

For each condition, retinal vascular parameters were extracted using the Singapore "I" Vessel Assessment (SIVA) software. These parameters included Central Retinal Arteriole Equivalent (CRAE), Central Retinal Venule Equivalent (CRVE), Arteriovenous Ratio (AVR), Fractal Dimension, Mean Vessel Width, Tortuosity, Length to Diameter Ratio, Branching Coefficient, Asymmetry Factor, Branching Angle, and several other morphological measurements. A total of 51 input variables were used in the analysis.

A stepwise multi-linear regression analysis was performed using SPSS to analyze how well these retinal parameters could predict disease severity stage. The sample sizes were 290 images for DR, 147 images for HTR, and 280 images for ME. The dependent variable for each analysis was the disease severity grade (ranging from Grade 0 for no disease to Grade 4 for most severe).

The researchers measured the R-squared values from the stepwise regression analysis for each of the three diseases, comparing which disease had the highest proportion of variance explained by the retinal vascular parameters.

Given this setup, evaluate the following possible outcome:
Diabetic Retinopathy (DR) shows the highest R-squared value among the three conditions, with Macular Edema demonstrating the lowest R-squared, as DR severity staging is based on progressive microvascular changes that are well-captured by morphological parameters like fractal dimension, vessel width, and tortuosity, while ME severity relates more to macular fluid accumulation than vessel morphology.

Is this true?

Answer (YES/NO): NO